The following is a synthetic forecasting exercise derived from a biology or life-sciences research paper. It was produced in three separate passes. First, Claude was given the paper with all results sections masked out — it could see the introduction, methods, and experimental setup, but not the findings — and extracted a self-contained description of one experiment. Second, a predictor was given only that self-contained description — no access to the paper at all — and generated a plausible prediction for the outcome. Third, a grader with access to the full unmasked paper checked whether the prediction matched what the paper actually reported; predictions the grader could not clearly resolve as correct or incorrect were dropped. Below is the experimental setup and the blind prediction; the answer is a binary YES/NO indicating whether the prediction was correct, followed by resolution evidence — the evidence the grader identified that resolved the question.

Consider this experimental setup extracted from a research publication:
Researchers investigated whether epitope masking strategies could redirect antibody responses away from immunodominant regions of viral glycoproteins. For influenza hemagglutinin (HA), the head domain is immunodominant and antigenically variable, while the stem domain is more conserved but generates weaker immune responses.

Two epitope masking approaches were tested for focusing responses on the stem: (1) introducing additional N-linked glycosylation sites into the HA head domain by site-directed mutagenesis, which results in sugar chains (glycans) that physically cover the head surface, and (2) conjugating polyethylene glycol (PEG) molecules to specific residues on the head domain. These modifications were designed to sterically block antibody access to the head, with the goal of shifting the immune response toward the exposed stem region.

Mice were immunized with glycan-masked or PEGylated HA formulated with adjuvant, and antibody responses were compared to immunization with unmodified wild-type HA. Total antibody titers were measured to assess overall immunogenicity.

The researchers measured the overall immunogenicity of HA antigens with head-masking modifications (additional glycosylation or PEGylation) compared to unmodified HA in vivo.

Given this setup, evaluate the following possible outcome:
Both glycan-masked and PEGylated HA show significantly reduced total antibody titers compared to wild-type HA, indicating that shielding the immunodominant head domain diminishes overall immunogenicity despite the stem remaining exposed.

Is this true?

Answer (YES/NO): YES